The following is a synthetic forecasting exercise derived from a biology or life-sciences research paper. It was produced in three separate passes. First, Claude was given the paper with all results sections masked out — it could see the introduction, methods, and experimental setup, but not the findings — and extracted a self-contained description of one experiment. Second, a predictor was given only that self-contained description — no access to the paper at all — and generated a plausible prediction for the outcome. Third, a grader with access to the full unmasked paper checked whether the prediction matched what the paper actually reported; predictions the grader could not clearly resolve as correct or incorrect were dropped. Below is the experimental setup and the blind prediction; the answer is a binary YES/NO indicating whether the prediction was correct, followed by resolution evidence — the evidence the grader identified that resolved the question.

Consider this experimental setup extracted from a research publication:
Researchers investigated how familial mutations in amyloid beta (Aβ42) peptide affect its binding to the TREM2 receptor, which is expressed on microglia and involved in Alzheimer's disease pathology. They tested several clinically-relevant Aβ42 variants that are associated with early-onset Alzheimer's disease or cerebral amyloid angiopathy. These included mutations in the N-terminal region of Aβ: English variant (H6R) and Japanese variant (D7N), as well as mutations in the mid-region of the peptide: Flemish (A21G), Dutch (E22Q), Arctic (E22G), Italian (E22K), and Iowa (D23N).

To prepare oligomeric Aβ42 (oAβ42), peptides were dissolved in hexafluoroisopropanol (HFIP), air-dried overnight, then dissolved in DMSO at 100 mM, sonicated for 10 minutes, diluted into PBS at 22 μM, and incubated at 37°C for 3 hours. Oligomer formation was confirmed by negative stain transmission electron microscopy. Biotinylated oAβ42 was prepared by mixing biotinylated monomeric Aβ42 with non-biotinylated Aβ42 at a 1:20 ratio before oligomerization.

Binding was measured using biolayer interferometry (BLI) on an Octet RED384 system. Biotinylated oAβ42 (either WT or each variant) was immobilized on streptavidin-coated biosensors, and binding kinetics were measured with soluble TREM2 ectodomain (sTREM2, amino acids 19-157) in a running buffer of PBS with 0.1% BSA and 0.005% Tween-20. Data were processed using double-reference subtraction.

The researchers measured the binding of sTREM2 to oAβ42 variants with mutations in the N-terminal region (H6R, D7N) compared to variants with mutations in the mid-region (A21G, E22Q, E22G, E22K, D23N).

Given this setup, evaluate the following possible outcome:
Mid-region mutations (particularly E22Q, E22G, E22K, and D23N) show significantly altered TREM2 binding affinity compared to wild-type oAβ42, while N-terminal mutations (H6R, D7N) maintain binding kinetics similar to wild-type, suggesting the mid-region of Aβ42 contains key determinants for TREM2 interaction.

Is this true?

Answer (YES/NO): NO